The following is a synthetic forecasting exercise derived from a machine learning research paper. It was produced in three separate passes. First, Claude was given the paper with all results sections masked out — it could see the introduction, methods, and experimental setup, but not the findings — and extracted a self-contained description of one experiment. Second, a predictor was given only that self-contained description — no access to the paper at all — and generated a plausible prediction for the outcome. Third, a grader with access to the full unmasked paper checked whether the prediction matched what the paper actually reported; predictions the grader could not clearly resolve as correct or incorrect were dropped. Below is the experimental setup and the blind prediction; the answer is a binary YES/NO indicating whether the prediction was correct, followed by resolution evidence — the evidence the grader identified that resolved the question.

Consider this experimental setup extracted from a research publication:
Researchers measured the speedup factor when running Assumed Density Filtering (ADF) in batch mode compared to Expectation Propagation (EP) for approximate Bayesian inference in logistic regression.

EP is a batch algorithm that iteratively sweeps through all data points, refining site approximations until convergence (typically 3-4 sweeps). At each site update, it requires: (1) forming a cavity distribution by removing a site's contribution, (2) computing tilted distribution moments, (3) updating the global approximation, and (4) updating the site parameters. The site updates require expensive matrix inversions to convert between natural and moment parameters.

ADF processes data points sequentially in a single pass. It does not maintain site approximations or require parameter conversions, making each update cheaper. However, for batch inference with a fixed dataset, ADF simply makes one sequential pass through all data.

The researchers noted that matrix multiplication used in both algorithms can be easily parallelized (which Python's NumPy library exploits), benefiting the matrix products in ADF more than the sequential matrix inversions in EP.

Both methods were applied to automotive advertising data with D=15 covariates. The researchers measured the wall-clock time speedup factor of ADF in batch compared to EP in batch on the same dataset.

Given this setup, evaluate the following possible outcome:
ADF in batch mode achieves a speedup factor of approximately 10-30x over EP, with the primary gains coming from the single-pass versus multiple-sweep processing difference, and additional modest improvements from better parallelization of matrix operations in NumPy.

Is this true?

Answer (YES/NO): NO